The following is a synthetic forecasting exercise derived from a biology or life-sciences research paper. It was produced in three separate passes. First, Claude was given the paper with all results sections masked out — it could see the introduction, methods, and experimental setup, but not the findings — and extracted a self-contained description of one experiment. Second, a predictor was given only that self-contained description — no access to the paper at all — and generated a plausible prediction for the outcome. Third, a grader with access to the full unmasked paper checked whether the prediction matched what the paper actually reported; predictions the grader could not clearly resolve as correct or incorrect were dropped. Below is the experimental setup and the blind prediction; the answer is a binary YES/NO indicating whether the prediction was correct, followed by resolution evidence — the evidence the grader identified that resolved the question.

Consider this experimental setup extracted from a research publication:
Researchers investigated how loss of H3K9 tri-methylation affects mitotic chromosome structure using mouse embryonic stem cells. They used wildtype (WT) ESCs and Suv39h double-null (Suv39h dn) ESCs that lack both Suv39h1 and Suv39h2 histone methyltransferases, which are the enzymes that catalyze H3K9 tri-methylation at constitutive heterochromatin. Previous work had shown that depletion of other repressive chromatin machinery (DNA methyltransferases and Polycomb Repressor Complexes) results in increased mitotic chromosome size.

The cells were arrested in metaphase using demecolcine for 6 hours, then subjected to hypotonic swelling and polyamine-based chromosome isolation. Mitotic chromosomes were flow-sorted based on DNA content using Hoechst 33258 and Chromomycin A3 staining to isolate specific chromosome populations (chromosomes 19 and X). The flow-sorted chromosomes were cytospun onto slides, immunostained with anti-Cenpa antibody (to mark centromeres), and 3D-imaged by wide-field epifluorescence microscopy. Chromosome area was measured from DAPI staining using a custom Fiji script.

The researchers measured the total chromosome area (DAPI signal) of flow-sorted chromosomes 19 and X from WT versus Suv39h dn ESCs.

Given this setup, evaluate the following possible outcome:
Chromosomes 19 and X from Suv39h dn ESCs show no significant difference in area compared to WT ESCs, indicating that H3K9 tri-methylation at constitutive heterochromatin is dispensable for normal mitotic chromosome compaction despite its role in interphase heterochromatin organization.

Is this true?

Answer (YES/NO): NO